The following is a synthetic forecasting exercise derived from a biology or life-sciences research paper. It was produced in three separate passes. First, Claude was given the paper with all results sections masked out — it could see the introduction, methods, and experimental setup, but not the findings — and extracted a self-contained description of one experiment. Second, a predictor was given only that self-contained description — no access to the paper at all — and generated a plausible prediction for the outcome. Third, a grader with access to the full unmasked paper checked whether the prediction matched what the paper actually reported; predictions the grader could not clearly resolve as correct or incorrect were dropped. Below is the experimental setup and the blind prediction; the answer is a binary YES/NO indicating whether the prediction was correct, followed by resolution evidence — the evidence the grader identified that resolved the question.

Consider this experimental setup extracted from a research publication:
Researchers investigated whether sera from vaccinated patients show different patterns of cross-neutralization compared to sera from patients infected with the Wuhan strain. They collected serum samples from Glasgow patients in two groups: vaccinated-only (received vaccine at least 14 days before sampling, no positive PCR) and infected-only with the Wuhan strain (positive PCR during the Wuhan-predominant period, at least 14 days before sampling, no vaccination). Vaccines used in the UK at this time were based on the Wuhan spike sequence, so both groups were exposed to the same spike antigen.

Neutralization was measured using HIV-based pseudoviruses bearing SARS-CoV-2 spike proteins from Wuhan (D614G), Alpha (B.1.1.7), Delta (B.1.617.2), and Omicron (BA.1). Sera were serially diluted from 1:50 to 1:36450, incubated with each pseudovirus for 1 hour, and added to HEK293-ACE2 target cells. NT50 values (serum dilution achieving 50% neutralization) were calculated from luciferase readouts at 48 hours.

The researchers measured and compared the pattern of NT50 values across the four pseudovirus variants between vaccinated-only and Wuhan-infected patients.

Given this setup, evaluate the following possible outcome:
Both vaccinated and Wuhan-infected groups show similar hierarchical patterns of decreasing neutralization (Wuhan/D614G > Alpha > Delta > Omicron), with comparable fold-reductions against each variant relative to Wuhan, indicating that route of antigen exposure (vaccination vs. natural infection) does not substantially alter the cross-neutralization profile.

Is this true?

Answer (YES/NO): NO